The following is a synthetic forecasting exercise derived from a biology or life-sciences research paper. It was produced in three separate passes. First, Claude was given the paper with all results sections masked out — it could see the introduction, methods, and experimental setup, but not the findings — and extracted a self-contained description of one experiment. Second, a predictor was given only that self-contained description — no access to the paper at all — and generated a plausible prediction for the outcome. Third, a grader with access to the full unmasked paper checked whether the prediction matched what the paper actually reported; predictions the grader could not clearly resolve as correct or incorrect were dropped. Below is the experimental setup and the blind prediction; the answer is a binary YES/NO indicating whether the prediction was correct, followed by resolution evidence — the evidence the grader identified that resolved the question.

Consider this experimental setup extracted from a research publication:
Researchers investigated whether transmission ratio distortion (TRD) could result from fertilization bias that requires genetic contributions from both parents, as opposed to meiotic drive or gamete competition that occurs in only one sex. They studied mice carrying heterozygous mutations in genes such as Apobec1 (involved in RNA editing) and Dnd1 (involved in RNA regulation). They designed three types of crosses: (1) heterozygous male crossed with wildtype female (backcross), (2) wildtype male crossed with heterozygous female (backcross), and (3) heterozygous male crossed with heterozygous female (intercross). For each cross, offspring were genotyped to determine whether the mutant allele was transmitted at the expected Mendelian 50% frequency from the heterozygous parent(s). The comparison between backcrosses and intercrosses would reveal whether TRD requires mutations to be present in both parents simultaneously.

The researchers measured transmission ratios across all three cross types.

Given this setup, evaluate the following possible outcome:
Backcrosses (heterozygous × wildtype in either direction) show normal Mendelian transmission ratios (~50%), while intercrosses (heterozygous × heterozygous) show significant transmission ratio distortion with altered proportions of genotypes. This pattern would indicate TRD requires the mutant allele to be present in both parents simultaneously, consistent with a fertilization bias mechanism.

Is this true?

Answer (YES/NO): YES